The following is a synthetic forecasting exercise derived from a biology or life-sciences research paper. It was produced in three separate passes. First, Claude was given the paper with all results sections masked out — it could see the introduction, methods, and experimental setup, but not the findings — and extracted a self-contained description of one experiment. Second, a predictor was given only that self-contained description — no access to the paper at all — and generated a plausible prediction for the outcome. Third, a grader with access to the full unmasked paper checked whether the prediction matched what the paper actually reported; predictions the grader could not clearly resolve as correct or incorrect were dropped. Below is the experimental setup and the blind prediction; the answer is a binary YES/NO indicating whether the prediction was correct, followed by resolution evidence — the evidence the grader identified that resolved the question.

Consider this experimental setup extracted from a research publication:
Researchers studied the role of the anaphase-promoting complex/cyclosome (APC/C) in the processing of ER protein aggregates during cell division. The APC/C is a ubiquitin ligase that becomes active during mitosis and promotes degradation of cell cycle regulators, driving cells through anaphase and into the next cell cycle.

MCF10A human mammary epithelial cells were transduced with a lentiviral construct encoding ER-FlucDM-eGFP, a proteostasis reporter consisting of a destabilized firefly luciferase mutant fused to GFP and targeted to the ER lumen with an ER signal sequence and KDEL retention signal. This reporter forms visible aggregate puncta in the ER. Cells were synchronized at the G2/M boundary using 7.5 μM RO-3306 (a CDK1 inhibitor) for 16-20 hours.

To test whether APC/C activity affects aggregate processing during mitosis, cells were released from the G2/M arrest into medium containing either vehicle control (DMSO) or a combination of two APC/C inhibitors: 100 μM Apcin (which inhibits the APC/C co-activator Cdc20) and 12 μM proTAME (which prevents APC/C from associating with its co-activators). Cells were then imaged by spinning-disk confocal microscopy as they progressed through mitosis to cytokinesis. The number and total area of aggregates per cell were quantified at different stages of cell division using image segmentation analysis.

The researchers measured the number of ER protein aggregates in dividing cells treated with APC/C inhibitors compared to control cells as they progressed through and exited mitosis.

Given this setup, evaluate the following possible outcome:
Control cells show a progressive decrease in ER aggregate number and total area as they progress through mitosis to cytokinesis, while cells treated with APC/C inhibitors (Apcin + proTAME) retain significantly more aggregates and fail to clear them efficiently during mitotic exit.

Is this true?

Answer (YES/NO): NO